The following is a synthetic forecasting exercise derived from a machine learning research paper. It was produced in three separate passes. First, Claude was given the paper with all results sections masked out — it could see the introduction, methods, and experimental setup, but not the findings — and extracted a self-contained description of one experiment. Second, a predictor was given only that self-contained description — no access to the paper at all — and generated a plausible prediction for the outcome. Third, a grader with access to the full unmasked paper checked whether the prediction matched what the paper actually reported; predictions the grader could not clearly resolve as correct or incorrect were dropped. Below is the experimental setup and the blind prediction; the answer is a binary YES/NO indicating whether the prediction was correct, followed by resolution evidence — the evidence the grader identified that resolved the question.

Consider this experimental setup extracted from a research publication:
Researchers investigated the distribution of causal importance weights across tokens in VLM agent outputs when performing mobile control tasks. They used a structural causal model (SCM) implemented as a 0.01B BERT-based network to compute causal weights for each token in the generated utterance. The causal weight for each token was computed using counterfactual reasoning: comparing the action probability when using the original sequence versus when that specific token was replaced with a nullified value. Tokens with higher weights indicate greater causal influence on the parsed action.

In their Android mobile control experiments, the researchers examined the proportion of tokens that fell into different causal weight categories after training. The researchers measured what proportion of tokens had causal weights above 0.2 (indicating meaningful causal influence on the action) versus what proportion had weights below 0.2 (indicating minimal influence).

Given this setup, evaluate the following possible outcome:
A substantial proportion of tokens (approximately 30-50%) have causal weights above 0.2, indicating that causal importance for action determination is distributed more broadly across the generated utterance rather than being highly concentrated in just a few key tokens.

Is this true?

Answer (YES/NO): NO